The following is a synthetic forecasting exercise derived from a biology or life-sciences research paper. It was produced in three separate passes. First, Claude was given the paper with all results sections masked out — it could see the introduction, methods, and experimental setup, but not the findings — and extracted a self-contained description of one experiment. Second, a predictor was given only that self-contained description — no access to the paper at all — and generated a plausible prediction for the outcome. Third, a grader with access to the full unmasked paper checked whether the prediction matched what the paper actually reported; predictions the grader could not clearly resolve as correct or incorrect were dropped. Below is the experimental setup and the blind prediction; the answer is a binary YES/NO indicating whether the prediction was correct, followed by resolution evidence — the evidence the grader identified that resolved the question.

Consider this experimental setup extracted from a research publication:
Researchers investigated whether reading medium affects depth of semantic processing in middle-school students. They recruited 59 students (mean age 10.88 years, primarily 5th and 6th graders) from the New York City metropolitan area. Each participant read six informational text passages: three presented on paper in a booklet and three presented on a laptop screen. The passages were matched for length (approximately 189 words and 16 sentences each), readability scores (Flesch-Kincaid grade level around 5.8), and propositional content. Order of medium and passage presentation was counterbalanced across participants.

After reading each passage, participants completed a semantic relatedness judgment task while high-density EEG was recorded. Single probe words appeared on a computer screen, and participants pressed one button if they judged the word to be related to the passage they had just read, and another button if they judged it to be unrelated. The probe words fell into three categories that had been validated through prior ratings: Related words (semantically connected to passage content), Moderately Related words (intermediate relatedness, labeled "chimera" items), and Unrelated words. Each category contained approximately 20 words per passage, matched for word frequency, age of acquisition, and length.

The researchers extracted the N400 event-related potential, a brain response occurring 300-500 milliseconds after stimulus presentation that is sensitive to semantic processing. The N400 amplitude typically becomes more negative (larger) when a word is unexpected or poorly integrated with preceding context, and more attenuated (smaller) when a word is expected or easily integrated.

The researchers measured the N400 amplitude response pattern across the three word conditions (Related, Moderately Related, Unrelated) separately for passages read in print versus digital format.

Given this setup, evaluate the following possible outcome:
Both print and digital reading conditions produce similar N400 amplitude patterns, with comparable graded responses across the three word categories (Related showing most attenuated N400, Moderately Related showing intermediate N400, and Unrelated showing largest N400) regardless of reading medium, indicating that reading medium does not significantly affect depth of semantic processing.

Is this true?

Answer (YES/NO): NO